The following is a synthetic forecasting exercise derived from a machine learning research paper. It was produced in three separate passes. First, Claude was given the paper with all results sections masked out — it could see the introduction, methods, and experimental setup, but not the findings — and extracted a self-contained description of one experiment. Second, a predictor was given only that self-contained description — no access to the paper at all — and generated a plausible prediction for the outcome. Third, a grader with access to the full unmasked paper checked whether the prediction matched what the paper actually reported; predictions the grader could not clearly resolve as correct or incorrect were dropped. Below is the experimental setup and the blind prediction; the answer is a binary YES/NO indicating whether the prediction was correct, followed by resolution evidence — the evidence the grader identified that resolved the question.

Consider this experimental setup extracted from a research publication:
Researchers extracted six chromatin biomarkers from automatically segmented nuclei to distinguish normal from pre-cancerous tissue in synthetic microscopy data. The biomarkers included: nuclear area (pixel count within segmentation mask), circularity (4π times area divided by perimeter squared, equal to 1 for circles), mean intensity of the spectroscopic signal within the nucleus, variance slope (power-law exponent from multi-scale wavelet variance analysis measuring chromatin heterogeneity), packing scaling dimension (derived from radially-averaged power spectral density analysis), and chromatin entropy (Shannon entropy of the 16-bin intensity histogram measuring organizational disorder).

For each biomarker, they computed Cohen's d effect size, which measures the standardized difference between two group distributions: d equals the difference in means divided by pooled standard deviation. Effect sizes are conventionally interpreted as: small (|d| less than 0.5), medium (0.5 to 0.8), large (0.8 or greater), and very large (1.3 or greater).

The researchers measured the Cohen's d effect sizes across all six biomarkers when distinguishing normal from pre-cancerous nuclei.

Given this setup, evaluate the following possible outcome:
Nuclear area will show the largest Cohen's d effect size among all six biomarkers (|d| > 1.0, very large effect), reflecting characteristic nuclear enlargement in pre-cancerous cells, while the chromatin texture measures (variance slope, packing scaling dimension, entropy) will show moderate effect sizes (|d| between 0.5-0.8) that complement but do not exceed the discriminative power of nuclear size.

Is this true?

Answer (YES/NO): NO